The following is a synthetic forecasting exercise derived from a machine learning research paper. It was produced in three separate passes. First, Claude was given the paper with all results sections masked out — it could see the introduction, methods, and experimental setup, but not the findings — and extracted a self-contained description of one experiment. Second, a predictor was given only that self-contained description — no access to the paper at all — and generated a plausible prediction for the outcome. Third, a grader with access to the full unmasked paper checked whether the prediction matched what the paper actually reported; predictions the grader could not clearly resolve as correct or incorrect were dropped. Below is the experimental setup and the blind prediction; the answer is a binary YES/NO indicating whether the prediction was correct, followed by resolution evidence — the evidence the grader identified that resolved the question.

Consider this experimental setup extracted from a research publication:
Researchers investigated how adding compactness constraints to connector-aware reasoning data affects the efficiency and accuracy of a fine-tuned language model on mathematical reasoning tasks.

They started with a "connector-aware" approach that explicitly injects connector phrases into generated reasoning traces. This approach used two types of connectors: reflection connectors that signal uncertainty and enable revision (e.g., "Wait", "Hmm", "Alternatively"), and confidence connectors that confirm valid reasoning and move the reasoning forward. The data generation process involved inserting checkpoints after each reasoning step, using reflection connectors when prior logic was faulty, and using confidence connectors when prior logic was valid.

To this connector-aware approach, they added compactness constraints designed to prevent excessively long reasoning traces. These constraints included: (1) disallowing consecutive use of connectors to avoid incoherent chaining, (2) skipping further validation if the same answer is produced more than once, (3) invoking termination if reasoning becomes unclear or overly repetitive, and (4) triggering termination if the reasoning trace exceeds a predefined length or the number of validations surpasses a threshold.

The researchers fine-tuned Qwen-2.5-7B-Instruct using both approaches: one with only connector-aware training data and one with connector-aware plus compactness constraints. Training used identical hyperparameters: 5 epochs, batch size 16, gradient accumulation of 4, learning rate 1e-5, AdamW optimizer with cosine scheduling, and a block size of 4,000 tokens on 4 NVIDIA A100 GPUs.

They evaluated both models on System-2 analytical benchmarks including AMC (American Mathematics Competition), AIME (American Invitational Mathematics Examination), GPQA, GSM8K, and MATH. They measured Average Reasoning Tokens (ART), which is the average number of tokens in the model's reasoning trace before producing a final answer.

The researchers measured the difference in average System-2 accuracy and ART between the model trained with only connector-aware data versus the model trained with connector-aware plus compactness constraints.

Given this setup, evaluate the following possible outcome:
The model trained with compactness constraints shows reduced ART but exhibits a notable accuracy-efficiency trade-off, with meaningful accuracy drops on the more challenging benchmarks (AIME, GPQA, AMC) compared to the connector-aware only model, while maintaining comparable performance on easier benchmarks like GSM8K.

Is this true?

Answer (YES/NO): NO